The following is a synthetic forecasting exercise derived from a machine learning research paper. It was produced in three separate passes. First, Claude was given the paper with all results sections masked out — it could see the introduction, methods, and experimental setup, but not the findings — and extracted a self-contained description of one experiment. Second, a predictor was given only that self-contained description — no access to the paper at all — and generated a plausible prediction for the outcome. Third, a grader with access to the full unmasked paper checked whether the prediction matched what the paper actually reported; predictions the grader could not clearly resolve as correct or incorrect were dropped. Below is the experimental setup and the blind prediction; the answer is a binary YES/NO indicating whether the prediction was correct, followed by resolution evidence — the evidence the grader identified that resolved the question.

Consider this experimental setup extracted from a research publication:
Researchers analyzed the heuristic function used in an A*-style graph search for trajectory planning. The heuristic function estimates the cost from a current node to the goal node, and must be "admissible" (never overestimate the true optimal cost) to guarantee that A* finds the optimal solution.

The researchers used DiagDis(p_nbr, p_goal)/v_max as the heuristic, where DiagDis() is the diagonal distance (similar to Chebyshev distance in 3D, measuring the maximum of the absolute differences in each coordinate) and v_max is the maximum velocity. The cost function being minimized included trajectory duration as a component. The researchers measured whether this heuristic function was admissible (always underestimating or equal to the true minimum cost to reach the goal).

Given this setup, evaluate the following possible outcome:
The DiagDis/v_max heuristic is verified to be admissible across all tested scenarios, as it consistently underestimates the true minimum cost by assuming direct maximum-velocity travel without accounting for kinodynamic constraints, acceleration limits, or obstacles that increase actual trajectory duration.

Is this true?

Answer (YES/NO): NO